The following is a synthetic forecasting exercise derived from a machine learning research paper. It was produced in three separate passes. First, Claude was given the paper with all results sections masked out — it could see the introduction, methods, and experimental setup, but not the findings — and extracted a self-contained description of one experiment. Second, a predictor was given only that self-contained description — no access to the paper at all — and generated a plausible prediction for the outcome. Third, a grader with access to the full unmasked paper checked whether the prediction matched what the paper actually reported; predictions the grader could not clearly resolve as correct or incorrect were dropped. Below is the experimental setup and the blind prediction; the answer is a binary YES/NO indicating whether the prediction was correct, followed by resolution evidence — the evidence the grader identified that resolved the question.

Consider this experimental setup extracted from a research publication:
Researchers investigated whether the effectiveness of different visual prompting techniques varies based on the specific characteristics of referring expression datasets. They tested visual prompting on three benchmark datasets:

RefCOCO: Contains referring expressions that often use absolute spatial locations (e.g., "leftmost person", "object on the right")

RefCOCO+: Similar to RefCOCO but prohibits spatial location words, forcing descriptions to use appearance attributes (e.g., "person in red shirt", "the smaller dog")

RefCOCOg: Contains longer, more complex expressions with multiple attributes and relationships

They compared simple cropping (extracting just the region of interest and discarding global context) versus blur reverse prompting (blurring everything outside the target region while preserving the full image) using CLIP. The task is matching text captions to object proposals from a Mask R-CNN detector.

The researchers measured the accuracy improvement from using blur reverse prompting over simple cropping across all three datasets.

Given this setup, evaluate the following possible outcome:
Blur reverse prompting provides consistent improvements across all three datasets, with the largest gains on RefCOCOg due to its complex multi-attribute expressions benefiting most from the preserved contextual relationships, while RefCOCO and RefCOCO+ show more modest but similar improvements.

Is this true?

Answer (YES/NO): NO